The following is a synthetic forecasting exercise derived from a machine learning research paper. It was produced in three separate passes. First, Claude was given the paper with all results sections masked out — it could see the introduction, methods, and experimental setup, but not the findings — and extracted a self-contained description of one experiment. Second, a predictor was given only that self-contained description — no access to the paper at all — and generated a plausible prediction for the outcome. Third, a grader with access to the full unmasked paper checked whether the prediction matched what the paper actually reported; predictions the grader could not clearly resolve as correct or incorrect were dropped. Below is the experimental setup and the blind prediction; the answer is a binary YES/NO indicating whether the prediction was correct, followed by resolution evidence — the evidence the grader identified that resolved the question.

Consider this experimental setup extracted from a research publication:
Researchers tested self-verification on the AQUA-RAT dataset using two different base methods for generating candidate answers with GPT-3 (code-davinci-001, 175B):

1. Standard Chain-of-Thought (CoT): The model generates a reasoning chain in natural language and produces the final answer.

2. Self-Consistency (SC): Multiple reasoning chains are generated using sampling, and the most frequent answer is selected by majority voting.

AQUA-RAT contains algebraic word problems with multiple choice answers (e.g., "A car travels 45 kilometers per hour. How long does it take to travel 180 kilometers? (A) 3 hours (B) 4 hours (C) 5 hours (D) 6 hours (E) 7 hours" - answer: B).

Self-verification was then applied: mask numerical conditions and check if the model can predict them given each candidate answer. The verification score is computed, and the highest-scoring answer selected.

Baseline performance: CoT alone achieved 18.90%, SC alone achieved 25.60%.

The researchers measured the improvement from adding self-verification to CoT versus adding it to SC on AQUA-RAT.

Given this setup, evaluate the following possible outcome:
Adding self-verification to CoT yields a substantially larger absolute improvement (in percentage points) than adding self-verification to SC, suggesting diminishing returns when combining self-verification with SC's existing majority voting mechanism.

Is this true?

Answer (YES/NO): YES